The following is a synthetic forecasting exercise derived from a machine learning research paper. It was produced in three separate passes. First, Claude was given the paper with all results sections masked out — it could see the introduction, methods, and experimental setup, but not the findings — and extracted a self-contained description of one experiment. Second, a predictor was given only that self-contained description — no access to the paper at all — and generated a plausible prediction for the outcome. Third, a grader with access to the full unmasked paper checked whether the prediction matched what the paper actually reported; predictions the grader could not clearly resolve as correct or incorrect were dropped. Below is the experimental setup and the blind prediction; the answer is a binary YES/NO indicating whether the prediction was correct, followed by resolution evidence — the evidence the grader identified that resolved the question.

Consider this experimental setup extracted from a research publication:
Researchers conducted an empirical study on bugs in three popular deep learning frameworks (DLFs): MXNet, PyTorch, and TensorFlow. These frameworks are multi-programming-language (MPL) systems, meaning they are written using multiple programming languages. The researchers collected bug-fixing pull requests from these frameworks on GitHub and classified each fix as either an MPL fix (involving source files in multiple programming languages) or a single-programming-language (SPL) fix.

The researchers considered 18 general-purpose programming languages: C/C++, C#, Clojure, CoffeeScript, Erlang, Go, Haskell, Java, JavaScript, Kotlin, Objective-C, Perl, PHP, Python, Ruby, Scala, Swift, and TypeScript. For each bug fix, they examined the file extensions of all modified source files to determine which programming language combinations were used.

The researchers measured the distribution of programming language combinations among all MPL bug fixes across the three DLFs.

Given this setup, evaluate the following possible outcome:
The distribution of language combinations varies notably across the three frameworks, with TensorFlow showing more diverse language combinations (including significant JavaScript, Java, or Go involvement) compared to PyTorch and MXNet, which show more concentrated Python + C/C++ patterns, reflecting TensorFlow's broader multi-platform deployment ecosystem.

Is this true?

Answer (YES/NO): NO